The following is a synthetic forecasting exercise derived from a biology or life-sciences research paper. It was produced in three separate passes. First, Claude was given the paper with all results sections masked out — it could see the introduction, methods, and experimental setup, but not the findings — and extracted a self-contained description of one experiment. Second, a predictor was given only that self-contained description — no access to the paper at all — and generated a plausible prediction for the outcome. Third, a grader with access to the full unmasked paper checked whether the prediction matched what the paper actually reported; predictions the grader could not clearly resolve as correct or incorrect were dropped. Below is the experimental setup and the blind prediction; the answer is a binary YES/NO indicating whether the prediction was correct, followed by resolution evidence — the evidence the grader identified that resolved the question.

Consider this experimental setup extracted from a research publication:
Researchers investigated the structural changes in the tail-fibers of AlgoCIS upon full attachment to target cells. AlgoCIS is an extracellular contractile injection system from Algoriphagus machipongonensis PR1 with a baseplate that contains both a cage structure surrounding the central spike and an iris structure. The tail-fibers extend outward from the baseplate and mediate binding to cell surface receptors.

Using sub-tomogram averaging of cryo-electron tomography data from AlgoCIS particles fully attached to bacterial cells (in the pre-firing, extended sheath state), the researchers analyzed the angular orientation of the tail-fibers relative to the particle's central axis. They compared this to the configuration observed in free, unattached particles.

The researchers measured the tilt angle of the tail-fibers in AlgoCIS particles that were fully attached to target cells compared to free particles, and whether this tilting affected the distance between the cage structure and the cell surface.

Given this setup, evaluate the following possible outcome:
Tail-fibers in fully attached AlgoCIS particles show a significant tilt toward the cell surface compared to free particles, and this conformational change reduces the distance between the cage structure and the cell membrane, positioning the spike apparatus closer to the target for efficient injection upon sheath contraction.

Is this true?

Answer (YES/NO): YES